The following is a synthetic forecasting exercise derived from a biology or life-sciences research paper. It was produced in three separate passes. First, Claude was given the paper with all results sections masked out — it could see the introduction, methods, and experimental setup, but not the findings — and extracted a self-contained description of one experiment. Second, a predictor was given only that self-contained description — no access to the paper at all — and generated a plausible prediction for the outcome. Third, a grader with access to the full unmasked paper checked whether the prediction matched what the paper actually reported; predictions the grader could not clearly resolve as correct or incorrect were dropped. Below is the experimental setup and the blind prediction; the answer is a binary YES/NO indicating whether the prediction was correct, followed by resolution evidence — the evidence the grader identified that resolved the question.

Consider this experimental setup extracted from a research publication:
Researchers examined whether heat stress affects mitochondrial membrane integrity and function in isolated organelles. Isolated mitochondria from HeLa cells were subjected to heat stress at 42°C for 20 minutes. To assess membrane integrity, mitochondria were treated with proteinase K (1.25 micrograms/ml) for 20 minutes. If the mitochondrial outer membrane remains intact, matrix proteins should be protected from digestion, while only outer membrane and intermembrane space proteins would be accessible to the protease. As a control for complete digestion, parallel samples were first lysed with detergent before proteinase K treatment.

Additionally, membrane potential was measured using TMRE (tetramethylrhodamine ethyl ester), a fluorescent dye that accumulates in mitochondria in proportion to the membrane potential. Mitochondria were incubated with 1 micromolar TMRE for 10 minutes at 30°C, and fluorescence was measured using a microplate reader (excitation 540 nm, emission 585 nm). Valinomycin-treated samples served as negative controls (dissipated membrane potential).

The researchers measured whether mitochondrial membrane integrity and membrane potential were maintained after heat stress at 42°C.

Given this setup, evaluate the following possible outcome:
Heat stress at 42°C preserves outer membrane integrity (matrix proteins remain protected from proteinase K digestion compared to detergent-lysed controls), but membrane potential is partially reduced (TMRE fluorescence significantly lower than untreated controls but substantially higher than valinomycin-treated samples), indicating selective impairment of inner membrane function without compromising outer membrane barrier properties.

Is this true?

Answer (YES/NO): NO